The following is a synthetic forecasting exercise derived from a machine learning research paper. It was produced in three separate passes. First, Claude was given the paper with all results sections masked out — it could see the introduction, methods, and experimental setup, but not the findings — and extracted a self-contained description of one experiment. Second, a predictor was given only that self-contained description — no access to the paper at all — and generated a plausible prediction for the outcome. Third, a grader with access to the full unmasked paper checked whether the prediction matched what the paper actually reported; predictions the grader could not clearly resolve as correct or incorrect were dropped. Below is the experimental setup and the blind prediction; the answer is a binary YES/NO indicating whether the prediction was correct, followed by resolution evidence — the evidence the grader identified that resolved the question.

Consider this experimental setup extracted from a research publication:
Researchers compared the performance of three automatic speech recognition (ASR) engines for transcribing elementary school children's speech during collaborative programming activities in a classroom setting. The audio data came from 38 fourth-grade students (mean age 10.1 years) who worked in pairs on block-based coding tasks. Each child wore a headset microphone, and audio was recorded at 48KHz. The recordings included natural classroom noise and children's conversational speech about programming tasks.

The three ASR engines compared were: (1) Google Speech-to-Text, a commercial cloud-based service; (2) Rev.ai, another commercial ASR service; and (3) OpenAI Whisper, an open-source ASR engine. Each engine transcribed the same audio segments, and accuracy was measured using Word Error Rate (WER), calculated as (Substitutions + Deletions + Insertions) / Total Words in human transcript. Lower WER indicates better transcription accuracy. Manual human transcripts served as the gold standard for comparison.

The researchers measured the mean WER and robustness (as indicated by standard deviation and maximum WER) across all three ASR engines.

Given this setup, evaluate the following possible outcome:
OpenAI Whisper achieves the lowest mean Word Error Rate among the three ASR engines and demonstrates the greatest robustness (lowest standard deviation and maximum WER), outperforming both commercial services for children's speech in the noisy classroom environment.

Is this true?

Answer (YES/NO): NO